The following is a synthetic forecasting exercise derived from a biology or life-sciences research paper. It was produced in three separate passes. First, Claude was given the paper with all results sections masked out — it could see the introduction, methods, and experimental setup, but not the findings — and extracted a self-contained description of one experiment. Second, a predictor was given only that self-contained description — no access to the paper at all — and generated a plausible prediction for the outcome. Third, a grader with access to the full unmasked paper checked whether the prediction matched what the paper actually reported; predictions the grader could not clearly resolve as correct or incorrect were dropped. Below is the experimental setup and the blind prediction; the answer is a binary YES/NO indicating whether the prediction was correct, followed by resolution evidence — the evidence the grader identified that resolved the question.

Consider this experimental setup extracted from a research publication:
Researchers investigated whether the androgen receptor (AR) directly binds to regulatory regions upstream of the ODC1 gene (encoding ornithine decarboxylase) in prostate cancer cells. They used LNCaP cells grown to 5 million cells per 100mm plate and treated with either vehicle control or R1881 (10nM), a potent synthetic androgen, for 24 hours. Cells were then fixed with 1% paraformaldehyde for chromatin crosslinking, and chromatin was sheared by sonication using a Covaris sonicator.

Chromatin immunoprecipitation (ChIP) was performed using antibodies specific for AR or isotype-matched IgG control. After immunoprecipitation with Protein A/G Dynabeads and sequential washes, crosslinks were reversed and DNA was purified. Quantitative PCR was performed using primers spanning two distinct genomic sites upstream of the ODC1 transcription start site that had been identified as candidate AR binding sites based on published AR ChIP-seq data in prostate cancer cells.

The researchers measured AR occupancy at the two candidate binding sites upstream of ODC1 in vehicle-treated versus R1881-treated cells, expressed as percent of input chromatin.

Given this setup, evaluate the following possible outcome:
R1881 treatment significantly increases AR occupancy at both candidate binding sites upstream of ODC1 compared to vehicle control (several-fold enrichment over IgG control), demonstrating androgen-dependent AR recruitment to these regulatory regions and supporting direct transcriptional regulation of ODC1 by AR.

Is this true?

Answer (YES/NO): YES